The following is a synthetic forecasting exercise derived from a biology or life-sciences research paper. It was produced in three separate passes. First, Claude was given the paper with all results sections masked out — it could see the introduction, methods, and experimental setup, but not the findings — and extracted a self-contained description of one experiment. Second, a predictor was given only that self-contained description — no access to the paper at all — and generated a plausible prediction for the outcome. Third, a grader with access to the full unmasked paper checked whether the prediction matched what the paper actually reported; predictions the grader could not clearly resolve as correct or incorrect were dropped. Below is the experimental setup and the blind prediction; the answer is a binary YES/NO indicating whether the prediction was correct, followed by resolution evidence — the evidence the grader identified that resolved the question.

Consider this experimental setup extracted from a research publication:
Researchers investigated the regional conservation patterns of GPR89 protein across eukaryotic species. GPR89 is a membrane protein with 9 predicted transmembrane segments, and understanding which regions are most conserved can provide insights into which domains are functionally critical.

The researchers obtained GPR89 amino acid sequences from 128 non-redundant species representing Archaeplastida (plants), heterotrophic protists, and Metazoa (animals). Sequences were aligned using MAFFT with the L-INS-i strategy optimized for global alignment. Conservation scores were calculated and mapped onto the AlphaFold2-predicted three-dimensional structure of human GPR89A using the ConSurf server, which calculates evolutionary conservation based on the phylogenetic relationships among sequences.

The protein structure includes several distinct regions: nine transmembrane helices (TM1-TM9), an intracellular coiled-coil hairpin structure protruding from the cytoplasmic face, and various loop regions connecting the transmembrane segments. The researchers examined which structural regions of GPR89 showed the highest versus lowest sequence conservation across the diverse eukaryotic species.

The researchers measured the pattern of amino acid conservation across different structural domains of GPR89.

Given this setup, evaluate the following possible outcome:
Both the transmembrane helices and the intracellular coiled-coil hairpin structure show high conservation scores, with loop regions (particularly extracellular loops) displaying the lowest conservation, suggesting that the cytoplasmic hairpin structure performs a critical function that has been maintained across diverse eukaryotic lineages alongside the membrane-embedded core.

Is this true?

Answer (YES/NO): NO